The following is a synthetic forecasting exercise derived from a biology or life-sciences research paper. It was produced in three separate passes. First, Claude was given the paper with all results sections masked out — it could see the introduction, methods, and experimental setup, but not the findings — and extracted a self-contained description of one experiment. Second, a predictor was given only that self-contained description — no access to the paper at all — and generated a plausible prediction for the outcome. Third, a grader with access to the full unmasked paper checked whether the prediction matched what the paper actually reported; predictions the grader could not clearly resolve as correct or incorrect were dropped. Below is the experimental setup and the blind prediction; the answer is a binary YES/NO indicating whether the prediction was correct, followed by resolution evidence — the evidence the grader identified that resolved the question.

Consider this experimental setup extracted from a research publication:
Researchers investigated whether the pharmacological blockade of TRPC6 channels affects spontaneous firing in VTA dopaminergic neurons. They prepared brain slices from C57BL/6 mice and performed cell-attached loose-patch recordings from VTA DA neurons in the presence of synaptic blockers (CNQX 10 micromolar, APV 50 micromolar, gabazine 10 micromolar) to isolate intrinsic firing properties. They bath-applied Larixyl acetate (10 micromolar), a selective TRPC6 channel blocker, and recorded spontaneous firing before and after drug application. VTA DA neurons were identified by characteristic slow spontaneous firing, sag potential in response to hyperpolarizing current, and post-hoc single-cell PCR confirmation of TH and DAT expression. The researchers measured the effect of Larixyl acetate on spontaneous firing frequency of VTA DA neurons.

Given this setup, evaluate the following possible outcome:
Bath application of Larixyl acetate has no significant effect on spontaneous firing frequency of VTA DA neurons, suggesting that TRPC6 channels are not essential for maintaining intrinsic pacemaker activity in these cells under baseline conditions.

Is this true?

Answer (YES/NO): NO